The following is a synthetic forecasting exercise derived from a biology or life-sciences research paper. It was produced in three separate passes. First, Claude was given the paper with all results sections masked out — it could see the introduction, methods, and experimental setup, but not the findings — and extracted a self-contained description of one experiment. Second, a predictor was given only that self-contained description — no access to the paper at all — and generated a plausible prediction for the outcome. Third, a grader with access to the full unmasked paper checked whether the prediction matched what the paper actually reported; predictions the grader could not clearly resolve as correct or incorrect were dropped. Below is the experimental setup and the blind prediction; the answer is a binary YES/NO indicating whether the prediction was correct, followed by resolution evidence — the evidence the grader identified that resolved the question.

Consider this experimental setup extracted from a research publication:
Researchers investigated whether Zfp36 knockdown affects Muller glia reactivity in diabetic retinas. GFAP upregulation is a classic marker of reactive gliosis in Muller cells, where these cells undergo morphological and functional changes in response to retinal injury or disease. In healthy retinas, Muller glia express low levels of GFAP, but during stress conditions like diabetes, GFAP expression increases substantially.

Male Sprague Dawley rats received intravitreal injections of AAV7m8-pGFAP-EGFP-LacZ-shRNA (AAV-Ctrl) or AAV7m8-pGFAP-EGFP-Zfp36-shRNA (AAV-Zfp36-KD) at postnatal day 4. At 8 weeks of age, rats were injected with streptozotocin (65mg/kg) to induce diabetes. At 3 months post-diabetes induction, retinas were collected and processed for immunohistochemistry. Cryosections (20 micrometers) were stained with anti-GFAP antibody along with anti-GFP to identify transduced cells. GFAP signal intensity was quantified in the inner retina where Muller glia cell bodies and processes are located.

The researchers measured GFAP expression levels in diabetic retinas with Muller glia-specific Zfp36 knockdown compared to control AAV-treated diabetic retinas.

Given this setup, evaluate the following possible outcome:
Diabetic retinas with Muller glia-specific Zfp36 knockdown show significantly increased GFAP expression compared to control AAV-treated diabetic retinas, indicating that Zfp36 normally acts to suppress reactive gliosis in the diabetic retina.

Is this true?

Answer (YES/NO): YES